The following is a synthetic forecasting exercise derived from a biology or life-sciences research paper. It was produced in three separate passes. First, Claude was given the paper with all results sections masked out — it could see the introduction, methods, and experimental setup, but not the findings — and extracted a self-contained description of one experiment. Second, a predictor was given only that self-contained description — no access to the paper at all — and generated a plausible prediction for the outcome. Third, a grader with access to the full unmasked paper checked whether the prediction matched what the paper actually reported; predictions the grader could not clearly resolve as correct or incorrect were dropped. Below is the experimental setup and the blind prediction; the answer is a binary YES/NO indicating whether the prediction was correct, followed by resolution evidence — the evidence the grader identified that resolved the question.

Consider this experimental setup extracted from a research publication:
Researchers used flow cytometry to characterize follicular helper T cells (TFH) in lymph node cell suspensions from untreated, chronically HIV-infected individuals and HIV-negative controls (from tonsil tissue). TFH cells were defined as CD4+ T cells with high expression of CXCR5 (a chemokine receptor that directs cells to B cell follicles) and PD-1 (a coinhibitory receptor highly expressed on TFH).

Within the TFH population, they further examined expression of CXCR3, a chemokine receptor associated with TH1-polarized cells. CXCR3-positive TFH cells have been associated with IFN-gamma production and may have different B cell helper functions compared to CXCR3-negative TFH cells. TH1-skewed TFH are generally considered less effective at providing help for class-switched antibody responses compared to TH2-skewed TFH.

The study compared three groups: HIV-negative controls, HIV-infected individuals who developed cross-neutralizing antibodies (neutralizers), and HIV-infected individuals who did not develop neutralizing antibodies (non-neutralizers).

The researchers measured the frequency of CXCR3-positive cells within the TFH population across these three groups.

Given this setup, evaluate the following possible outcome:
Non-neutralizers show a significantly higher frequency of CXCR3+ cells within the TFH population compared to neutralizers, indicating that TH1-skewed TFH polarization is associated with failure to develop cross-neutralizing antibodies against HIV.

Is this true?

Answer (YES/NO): NO